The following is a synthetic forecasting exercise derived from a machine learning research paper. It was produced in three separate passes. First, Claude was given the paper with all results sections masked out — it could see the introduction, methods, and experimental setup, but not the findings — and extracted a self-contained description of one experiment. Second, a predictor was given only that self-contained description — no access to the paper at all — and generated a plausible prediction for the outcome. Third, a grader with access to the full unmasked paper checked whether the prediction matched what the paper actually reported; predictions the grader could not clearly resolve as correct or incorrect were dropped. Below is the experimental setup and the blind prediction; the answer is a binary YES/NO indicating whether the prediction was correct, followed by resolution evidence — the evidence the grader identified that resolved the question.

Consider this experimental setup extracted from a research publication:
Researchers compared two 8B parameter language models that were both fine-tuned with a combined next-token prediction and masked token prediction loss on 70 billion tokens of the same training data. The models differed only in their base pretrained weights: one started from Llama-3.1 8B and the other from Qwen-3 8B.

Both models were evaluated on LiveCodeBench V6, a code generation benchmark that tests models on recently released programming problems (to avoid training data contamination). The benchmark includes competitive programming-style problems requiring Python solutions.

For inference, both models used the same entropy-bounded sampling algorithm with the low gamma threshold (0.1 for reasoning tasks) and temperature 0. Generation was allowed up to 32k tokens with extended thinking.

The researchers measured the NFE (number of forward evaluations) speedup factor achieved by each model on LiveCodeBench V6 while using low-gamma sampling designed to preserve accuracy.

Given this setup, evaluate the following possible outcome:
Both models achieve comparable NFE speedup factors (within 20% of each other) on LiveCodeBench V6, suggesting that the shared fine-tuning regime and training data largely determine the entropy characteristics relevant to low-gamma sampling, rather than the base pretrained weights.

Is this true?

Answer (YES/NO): YES